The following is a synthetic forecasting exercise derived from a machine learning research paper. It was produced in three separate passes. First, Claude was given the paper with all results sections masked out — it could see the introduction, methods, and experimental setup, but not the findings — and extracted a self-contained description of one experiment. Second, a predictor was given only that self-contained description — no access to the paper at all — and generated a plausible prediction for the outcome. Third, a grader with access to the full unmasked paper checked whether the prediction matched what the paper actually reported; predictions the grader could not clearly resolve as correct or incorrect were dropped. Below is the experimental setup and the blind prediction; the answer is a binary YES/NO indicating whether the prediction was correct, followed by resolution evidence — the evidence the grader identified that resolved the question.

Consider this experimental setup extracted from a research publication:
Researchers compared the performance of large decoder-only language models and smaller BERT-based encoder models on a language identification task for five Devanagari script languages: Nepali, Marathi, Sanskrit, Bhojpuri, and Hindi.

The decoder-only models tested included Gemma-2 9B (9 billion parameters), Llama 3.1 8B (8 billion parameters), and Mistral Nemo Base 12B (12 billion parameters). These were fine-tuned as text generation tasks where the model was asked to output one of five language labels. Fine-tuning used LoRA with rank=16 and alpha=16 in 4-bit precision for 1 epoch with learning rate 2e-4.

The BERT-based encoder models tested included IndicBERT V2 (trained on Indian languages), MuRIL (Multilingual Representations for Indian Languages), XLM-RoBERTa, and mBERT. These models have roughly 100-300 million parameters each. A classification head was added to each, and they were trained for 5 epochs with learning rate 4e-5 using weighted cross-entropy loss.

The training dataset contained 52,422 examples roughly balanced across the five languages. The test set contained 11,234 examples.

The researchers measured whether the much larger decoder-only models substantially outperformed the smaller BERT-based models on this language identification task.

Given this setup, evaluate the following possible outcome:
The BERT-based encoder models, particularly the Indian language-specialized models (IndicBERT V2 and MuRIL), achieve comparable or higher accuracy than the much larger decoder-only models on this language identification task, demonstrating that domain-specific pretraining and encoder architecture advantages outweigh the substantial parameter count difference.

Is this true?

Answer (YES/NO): YES